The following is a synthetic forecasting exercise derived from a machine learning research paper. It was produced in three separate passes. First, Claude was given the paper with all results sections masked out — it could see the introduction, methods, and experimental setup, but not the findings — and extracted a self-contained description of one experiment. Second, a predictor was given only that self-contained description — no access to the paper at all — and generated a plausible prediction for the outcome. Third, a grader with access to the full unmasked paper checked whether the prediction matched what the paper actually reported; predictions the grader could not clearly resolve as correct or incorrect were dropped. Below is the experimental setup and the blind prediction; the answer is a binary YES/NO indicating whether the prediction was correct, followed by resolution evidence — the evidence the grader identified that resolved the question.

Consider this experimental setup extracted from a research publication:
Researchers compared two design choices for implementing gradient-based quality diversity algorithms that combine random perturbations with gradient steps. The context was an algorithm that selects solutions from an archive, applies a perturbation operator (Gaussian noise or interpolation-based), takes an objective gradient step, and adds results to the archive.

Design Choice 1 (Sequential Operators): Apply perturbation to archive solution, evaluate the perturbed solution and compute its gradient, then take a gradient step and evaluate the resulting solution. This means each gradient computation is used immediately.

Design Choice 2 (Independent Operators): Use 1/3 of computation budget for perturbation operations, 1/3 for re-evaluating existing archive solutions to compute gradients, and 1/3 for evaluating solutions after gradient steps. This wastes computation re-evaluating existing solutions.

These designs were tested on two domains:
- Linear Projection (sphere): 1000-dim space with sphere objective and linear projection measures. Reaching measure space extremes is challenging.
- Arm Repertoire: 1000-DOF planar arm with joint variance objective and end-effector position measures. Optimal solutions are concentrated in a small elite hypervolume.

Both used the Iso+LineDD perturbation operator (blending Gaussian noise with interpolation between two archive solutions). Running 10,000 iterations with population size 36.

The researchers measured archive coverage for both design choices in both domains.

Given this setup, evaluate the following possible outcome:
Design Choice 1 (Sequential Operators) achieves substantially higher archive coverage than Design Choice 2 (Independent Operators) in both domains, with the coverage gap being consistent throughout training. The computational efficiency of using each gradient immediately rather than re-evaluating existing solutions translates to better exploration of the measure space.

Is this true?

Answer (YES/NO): NO